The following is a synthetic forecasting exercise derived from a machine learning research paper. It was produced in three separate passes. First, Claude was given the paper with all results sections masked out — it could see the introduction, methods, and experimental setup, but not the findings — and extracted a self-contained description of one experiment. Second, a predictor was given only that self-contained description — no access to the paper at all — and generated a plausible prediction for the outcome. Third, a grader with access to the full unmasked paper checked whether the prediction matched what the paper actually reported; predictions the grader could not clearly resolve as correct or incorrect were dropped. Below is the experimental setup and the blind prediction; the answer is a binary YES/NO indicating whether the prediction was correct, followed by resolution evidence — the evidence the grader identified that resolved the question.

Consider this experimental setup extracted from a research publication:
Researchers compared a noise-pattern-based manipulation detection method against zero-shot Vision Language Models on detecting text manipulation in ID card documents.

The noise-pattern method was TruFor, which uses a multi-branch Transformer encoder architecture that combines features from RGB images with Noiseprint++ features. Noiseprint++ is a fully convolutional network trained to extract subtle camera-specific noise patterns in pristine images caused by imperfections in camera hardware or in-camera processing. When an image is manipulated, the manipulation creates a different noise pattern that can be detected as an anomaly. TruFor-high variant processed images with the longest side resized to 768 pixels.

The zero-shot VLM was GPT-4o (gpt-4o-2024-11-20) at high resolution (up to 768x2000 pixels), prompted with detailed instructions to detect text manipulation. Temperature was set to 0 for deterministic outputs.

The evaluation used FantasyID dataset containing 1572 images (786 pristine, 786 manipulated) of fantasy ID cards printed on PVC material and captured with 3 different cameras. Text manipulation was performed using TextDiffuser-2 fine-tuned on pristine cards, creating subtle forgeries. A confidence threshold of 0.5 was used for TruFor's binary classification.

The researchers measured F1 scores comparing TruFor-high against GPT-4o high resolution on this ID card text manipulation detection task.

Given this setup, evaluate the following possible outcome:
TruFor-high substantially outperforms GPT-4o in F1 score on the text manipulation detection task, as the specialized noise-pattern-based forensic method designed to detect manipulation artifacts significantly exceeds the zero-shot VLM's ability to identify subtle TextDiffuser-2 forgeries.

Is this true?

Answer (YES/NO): NO